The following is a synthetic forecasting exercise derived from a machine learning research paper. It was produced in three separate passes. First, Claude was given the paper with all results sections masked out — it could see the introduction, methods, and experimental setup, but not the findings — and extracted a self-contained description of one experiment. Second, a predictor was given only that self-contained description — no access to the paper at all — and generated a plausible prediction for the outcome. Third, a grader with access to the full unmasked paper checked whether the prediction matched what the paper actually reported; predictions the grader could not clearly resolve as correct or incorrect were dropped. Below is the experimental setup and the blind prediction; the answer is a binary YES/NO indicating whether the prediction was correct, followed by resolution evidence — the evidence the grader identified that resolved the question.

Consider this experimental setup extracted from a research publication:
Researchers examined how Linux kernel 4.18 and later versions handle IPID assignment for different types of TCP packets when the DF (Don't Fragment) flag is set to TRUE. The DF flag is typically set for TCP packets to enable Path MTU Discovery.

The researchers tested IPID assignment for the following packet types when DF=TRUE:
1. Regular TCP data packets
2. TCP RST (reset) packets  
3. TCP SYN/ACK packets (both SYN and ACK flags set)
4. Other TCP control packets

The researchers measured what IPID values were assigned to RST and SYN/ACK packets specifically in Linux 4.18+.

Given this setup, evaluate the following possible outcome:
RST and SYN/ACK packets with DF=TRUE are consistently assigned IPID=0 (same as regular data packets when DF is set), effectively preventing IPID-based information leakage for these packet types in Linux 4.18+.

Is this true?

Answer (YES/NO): NO